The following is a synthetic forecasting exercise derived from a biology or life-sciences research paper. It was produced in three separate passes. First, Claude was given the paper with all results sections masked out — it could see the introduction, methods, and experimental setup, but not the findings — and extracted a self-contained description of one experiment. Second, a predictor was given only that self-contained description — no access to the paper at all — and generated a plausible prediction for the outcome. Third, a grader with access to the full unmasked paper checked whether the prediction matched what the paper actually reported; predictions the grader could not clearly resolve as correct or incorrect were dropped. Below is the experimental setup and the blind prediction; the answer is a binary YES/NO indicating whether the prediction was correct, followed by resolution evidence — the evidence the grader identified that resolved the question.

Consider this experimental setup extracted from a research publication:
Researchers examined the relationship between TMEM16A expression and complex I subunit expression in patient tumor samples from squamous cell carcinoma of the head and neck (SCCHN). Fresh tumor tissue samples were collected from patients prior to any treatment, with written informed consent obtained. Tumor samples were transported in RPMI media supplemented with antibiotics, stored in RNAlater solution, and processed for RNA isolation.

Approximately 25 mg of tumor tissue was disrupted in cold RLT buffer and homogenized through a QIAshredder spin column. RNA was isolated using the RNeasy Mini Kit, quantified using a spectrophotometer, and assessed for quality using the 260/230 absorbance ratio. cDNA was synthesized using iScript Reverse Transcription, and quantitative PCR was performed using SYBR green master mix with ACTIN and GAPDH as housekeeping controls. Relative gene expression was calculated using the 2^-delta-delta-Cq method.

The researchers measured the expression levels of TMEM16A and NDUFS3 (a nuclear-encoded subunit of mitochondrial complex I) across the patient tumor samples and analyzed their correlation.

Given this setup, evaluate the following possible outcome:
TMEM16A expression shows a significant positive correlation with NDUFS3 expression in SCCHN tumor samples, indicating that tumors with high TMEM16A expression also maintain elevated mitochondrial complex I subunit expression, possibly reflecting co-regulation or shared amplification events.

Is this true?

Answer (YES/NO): YES